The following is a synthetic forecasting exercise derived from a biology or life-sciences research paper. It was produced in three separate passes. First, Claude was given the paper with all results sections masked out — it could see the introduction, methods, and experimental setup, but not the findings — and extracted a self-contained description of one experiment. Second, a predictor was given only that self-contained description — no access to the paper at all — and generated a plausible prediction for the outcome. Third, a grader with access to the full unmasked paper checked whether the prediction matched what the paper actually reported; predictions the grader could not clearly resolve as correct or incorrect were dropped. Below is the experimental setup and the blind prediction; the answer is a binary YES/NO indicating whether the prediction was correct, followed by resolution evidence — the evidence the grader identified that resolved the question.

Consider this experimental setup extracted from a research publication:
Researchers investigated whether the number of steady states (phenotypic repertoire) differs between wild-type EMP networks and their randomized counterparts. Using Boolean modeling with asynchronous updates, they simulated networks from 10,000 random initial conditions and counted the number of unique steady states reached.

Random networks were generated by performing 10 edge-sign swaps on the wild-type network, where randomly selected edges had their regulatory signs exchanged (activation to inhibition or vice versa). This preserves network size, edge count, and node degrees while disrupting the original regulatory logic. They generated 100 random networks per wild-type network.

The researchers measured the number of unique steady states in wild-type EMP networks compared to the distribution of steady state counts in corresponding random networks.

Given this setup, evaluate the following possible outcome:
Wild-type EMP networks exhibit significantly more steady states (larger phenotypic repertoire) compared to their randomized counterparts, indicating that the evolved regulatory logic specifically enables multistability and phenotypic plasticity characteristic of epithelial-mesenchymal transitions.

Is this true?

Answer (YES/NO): NO